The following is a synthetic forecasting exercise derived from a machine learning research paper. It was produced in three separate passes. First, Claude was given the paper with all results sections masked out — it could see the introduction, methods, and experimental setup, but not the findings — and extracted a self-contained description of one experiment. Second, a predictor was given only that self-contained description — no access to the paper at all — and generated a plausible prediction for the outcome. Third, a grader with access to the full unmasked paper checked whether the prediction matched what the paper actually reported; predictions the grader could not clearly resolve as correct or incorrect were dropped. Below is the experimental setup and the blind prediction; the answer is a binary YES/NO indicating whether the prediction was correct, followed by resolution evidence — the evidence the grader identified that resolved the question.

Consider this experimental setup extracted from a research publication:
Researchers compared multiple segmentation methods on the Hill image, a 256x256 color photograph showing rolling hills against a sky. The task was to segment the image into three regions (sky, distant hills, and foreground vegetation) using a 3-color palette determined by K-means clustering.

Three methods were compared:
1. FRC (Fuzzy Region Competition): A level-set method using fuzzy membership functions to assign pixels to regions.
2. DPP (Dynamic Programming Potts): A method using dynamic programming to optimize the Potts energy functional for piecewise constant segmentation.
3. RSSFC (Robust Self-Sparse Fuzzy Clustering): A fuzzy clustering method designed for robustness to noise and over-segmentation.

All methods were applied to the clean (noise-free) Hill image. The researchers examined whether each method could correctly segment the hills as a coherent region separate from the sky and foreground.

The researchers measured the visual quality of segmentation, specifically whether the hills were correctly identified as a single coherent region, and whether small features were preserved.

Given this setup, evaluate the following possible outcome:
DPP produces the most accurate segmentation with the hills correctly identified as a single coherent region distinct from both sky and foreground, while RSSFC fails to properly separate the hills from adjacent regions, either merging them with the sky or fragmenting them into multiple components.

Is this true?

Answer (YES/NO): NO